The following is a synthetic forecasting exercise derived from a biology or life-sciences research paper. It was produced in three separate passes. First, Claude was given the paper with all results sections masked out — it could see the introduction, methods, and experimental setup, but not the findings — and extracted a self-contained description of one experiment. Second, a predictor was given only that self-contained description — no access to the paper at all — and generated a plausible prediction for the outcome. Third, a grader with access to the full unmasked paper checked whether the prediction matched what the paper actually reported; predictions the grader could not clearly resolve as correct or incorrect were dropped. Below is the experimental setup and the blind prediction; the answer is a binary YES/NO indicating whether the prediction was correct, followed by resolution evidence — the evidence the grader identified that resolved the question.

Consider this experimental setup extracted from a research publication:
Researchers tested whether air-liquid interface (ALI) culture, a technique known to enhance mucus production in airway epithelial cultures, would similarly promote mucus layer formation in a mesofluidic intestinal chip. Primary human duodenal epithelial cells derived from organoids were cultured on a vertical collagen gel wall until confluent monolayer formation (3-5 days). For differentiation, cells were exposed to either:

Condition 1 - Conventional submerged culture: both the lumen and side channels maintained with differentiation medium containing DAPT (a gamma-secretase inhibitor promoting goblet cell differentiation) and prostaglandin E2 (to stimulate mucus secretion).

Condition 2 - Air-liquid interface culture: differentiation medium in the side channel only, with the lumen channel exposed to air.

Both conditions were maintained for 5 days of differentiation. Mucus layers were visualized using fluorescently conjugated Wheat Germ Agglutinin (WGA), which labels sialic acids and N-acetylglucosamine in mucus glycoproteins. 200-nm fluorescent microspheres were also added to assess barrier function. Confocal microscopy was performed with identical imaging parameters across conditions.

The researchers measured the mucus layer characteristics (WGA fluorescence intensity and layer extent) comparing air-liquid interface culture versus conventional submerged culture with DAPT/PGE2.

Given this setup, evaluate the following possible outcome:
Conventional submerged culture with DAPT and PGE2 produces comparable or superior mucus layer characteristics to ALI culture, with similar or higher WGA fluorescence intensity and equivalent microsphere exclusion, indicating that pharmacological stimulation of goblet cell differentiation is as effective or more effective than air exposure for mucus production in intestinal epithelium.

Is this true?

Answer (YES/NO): NO